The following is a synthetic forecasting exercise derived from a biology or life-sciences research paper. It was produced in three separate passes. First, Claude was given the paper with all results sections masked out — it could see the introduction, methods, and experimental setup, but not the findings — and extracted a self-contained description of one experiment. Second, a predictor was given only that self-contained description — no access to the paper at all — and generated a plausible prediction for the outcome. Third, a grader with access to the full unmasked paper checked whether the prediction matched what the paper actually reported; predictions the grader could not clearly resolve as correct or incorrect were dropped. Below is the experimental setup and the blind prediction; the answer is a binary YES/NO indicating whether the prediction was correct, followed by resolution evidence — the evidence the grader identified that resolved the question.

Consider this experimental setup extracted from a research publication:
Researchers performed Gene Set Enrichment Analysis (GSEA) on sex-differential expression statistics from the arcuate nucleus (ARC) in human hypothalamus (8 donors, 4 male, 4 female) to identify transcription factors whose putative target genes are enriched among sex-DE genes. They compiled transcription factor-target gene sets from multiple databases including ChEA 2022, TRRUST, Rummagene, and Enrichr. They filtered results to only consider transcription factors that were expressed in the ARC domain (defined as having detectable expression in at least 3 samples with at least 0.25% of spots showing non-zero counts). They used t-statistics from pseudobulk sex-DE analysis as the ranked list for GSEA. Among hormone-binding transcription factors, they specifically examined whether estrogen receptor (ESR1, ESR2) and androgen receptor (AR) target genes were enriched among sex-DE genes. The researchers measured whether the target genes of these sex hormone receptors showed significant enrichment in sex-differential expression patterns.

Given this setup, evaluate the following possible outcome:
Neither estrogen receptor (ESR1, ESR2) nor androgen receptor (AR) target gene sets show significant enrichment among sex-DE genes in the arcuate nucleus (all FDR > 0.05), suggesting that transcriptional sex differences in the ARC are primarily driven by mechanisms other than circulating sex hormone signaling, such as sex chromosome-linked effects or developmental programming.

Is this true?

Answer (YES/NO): NO